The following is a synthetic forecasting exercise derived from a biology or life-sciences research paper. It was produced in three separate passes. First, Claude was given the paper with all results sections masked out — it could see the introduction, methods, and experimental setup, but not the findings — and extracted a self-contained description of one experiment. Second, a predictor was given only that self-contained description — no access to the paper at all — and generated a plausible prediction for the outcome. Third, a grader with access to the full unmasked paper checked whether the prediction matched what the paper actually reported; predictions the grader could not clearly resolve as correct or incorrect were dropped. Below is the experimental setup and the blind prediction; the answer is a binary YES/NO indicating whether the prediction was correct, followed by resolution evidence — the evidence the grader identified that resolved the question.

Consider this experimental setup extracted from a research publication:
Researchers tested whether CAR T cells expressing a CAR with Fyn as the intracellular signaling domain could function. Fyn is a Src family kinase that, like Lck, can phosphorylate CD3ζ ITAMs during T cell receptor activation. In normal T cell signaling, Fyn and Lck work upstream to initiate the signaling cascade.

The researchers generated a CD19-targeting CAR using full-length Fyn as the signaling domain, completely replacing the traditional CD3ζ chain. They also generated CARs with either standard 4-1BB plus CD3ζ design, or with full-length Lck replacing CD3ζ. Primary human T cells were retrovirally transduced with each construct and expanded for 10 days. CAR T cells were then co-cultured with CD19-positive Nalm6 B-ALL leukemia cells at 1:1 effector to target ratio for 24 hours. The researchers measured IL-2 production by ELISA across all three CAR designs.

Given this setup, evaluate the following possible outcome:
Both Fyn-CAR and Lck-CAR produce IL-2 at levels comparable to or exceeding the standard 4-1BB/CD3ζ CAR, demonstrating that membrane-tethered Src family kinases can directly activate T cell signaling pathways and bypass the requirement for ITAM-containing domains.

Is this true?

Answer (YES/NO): NO